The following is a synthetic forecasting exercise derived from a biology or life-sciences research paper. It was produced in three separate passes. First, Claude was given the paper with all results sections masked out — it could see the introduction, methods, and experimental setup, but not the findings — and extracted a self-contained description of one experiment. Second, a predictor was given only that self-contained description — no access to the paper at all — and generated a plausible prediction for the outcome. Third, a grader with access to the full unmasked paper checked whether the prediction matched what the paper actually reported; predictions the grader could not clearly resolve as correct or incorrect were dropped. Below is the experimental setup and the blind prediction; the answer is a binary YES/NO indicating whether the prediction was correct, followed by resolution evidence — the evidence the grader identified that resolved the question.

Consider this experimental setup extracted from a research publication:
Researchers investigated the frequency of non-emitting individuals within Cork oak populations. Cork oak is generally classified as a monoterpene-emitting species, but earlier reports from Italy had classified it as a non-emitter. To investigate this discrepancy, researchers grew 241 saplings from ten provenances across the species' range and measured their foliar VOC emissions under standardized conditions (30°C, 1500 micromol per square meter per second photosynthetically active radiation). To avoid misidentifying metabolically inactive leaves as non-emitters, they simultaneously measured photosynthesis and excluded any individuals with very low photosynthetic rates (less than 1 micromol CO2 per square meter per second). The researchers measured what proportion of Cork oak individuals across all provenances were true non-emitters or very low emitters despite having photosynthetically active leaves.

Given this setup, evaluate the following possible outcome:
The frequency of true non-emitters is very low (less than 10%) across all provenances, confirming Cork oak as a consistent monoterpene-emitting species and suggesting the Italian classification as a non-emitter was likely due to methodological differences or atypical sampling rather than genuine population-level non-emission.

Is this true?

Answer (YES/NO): YES